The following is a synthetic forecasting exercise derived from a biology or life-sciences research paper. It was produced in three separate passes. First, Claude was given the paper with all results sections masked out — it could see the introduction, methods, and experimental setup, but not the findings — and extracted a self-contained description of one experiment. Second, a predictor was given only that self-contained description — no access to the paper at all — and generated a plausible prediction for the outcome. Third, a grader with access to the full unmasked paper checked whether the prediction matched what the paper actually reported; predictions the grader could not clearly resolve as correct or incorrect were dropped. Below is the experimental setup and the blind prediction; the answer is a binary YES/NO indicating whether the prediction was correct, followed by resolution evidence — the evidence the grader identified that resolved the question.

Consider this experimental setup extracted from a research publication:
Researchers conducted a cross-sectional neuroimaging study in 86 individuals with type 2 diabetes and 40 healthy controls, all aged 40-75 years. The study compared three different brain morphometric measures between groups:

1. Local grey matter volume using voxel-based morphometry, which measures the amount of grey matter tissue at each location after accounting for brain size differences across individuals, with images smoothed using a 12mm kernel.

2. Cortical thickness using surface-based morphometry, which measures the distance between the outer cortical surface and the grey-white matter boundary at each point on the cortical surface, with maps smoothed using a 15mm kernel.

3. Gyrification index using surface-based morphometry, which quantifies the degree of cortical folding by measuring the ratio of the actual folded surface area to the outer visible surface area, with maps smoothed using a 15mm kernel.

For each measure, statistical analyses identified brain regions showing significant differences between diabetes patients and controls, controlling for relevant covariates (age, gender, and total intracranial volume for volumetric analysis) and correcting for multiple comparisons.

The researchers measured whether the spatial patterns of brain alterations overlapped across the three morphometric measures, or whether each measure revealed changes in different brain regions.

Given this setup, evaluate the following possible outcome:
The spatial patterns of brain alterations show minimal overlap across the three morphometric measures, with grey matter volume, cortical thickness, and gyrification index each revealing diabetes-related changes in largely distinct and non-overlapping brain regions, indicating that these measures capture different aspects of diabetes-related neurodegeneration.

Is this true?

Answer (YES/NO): NO